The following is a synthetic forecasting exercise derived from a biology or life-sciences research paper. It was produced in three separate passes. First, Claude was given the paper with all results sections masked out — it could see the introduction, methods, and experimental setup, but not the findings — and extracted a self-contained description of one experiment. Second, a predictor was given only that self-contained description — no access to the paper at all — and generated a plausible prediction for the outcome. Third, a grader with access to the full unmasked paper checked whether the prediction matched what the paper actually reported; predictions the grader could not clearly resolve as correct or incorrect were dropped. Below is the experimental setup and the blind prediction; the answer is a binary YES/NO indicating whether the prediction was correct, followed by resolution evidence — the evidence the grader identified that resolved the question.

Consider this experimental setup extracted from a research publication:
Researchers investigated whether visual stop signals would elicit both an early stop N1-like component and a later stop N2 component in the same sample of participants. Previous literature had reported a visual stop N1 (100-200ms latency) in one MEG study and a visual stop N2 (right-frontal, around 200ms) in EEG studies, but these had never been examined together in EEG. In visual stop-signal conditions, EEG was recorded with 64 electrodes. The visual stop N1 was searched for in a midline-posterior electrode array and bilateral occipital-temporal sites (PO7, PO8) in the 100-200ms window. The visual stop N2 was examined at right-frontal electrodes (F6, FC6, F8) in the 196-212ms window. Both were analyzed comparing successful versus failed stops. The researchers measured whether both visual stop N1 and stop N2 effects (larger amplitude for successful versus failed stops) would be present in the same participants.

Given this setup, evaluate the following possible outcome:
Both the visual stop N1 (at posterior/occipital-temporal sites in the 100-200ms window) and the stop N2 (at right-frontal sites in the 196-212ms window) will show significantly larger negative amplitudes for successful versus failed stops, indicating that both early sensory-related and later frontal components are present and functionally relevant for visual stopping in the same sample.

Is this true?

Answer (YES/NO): NO